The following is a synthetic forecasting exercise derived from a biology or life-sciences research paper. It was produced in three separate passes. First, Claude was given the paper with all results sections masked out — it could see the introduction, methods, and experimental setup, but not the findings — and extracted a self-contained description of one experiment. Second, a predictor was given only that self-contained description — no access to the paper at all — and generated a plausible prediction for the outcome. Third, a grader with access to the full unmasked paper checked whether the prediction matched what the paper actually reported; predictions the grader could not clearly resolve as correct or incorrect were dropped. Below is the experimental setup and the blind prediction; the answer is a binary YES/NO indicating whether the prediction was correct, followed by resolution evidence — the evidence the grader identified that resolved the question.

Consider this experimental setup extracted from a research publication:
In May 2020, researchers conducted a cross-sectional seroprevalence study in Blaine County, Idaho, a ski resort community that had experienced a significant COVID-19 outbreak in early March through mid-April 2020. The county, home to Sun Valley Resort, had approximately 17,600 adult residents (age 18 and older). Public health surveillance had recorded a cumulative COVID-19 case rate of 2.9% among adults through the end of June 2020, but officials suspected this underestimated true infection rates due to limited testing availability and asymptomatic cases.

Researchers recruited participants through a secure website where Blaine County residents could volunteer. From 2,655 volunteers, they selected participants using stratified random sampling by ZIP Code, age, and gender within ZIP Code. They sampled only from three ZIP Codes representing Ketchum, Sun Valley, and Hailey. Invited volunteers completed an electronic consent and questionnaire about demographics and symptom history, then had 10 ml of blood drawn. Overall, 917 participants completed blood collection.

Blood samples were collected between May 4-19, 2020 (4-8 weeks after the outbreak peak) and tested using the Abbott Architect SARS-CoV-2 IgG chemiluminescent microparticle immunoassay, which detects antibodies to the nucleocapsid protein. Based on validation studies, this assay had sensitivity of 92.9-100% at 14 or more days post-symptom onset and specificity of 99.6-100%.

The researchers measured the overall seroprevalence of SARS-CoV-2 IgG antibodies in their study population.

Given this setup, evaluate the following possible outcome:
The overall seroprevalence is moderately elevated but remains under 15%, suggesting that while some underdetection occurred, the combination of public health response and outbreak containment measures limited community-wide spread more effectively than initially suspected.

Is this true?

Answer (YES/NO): NO